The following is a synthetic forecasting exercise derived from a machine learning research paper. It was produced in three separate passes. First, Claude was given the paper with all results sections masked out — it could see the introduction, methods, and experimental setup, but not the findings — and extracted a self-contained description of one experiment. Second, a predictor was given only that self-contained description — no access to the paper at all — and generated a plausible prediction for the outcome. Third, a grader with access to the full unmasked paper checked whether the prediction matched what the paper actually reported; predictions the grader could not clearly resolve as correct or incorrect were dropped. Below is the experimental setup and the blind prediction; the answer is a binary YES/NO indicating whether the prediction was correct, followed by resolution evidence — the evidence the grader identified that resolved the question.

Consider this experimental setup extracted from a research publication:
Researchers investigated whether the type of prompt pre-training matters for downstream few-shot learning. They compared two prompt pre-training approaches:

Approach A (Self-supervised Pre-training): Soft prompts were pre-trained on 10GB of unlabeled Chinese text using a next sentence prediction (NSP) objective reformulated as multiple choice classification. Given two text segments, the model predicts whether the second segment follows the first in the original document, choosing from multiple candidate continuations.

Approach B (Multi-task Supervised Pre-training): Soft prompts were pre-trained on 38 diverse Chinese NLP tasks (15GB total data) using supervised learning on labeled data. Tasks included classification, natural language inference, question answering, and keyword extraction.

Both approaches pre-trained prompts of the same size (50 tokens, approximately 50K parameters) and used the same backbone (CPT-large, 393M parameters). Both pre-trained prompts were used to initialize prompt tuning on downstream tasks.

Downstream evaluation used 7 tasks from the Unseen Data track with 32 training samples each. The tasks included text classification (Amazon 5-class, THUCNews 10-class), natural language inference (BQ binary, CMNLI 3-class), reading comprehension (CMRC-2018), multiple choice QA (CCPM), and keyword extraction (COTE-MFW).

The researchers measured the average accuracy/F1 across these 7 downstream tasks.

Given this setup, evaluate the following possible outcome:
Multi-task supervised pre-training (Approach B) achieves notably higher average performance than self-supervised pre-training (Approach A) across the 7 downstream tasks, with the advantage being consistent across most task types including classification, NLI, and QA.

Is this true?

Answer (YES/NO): YES